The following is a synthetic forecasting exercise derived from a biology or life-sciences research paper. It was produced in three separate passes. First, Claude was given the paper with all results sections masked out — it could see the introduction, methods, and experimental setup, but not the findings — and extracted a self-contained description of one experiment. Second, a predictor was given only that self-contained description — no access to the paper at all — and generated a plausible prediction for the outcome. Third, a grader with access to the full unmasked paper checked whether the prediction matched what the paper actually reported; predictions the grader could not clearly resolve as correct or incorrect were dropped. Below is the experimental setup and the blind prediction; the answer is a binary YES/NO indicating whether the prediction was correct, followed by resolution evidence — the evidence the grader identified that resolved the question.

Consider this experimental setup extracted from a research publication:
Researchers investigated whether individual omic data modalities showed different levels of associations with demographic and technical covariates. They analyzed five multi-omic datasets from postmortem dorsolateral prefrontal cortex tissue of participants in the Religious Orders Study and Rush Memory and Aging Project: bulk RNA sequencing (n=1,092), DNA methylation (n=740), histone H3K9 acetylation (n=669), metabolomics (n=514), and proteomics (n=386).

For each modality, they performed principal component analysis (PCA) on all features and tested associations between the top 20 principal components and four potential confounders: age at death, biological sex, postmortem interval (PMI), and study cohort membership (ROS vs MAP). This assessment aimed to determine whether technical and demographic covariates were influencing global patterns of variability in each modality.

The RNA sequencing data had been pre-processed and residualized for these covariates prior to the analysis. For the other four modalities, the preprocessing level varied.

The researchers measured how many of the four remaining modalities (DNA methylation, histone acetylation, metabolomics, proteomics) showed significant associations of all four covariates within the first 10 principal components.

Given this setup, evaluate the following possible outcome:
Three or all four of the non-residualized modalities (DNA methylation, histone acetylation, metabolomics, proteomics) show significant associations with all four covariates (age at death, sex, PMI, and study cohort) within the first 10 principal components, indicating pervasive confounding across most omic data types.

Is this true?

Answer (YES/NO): YES